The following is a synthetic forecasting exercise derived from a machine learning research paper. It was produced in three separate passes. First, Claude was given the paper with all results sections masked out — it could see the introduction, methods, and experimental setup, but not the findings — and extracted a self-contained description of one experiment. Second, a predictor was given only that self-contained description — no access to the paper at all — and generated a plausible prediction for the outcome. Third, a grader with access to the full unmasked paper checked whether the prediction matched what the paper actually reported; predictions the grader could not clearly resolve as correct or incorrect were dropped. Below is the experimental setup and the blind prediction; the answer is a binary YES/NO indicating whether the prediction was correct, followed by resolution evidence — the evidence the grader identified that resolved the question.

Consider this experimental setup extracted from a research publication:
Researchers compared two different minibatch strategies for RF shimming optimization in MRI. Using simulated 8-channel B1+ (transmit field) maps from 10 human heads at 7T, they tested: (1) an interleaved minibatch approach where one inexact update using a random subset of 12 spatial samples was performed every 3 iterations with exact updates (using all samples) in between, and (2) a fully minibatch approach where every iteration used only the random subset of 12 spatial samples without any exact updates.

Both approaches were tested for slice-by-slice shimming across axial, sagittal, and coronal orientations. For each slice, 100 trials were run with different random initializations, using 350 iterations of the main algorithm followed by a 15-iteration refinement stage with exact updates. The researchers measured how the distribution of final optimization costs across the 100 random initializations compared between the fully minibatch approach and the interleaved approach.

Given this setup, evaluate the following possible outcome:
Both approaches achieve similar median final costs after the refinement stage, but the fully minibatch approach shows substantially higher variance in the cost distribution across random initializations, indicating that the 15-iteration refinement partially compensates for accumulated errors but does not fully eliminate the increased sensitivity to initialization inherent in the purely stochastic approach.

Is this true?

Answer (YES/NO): NO